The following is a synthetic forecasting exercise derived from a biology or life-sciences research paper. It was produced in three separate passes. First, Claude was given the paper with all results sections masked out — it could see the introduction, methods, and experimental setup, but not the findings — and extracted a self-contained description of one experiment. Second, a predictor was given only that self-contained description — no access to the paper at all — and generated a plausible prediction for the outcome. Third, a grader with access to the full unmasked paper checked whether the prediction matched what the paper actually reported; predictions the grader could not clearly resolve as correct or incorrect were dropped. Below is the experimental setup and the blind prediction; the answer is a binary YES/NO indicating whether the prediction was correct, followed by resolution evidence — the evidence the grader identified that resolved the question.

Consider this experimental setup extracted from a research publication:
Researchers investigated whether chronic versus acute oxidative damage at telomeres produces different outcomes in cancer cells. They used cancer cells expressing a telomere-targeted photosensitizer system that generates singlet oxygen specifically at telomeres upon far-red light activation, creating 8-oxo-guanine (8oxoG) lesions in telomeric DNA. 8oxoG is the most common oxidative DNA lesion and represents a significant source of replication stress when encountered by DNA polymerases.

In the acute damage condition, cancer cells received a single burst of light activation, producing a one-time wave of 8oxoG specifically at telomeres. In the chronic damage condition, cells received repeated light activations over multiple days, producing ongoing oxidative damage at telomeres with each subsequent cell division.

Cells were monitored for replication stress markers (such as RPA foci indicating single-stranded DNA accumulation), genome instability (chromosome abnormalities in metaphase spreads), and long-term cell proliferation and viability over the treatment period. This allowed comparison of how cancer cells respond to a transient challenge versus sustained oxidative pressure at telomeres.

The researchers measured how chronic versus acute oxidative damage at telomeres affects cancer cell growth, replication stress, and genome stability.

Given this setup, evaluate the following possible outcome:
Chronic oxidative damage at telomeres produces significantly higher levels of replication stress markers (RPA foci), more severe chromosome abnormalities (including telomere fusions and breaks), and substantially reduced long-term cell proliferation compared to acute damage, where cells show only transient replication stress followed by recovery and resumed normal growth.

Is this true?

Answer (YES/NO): YES